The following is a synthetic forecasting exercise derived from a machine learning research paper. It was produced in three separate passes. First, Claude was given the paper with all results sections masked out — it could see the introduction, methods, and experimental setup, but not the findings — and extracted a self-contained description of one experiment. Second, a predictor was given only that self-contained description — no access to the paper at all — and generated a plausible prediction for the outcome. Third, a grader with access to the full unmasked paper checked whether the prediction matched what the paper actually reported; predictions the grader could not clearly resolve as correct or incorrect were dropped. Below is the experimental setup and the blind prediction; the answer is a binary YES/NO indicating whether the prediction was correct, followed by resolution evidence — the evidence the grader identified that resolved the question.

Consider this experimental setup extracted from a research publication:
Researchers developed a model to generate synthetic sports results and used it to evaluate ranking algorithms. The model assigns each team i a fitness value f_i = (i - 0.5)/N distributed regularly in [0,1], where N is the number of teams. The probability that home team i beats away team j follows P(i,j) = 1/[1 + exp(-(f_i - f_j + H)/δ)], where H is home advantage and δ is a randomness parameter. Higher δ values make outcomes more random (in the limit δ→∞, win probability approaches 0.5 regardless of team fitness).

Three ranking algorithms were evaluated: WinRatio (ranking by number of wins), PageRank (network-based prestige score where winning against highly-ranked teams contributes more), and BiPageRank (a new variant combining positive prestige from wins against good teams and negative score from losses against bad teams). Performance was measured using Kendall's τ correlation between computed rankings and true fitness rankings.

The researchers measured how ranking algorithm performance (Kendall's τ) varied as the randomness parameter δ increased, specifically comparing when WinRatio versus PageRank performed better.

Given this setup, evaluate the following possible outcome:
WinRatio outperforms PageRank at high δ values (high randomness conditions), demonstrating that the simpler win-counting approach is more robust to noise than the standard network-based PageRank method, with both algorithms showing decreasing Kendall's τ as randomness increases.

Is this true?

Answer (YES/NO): YES